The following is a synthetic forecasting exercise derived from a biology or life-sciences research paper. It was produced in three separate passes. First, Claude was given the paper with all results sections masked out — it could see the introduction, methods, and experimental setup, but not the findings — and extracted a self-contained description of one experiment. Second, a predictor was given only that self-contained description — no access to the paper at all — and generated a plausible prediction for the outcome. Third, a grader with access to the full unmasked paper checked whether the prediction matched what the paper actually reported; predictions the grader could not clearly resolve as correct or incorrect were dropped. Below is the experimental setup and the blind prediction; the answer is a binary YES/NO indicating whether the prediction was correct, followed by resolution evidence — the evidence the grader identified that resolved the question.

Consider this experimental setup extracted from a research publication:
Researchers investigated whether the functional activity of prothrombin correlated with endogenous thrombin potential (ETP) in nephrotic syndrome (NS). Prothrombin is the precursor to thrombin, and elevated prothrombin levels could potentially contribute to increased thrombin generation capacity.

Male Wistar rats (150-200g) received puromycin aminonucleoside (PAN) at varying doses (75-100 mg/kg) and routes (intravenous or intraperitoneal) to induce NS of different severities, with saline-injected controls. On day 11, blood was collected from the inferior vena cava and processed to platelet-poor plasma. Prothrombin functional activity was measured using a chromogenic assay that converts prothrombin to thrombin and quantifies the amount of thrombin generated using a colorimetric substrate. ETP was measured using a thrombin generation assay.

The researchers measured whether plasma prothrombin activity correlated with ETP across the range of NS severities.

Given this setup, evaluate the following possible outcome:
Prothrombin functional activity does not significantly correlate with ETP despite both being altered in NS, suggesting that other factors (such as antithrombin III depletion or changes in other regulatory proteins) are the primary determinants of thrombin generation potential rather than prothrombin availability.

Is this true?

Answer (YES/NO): NO